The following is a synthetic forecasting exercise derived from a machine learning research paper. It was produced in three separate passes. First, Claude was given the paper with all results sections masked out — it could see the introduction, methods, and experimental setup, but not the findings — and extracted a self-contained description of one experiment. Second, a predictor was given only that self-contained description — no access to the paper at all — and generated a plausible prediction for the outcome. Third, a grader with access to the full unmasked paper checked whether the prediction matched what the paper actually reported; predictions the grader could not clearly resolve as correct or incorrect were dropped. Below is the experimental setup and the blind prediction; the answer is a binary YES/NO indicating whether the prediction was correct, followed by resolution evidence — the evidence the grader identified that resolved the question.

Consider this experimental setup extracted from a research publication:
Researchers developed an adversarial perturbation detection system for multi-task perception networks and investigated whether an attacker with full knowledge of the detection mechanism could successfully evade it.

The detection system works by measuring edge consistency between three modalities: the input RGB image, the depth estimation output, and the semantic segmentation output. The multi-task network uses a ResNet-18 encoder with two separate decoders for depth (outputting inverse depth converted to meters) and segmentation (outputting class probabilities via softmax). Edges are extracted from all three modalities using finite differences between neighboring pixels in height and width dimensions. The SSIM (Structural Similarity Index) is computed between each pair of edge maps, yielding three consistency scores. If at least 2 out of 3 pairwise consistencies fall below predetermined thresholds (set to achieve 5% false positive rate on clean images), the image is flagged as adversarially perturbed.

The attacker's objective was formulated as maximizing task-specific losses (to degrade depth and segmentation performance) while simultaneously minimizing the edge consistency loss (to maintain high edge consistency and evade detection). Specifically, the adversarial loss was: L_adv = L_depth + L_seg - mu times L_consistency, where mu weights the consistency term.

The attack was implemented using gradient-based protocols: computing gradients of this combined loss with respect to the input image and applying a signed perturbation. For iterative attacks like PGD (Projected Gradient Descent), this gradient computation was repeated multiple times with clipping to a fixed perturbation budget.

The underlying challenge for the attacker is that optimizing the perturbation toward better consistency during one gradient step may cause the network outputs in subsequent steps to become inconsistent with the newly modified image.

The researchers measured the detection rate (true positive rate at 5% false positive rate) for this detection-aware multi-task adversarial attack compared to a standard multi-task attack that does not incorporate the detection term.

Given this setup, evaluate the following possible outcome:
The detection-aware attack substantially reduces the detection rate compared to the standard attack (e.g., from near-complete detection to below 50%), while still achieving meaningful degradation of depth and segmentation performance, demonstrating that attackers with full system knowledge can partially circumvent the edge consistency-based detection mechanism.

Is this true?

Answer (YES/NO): NO